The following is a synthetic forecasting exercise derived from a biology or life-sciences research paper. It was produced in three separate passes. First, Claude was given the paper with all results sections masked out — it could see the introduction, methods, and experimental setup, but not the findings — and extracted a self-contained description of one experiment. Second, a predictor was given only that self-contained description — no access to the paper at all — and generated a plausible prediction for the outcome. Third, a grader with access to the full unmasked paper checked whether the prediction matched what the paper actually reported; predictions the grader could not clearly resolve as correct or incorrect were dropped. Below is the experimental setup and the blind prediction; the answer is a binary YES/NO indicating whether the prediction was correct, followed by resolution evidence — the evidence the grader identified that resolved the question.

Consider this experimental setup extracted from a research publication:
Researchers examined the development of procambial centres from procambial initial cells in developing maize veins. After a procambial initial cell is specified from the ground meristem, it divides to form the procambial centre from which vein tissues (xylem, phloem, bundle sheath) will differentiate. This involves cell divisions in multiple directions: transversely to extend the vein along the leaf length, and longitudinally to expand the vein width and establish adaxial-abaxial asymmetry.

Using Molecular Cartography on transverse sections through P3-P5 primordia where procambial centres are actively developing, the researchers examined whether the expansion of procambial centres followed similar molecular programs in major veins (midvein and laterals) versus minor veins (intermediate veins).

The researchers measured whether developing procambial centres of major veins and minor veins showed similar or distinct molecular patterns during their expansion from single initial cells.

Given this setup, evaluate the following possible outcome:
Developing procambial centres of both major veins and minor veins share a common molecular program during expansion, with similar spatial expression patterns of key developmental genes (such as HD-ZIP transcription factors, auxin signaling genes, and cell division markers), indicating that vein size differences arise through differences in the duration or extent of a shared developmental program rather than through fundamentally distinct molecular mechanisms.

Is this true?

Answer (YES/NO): NO